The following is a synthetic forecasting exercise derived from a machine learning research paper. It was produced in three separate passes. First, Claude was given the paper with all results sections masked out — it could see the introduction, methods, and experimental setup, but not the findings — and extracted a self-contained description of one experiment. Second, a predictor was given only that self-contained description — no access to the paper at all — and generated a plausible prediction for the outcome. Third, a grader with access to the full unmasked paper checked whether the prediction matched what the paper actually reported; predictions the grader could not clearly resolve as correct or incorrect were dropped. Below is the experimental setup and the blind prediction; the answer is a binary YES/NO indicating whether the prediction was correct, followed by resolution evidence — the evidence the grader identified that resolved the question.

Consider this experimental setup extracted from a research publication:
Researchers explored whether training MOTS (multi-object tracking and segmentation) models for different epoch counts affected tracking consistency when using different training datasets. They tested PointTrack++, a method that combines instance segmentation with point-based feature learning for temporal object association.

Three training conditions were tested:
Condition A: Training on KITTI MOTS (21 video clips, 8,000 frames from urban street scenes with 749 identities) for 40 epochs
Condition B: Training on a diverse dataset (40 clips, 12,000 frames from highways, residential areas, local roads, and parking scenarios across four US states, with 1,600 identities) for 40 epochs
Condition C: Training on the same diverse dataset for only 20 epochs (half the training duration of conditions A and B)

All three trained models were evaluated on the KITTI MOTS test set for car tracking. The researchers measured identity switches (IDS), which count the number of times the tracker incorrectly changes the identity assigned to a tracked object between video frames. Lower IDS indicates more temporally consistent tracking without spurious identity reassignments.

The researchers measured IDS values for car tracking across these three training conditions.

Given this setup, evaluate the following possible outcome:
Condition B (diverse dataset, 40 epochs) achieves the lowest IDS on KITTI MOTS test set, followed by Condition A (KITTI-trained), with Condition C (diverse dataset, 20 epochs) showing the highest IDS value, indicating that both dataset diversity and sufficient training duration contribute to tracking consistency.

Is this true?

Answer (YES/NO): NO